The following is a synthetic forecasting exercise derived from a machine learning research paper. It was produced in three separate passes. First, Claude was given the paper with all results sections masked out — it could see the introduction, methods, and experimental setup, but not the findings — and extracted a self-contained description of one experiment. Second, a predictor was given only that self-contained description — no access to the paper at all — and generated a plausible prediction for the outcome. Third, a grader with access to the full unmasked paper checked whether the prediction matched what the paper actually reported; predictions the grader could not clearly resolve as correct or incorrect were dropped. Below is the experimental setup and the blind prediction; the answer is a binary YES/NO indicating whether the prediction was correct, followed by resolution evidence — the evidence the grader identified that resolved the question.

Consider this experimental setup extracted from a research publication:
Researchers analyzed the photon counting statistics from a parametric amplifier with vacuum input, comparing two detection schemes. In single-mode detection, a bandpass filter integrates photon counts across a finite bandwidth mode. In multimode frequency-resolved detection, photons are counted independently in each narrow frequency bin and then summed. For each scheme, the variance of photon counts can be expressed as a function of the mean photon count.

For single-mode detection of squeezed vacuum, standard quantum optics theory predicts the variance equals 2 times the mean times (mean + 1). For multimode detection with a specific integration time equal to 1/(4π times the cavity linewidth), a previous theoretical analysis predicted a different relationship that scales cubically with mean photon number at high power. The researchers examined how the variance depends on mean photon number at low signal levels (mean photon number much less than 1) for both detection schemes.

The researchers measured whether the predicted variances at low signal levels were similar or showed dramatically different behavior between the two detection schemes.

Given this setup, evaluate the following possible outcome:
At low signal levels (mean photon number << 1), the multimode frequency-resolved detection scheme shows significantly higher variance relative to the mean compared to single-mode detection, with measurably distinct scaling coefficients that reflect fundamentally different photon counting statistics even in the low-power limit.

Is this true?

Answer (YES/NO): NO